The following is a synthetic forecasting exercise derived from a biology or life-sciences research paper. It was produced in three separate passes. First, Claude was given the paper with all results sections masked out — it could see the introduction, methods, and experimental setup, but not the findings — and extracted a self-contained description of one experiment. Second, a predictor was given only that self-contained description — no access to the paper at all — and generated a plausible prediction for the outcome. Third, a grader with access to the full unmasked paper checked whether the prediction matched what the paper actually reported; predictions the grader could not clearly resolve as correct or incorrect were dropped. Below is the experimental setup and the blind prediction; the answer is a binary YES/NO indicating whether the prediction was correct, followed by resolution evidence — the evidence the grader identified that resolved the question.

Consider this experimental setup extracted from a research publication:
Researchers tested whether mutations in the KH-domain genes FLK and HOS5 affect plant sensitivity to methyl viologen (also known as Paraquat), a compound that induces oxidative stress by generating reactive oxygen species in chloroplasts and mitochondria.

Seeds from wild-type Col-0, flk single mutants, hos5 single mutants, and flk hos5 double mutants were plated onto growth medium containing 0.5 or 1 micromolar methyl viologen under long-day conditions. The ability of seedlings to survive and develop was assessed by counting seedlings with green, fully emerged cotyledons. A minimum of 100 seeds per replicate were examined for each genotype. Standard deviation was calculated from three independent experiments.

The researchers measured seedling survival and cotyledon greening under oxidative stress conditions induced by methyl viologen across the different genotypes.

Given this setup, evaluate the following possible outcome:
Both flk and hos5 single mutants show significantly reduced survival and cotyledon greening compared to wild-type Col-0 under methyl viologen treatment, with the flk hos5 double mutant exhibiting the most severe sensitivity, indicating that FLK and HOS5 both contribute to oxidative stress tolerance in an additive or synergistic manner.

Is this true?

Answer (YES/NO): NO